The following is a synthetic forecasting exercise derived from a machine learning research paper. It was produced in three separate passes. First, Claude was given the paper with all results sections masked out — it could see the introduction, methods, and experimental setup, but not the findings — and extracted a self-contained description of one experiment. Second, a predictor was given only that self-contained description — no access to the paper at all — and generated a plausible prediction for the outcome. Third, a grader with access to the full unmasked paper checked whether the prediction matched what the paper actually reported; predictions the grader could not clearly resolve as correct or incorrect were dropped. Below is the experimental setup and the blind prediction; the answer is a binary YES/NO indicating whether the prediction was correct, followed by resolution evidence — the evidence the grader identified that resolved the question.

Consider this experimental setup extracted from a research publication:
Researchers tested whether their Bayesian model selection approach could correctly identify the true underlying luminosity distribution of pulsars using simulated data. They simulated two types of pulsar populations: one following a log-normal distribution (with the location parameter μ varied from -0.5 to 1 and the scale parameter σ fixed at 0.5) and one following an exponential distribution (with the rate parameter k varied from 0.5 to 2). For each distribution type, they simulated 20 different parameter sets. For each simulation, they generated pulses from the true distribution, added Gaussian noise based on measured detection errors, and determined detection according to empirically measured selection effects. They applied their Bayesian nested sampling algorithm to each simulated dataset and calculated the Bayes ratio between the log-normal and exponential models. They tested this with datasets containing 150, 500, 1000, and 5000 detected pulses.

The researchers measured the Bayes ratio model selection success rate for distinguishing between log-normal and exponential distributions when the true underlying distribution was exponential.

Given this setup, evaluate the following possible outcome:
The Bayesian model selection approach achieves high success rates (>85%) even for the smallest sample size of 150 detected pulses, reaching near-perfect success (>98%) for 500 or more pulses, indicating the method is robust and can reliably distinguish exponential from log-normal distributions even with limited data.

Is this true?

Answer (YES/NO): NO